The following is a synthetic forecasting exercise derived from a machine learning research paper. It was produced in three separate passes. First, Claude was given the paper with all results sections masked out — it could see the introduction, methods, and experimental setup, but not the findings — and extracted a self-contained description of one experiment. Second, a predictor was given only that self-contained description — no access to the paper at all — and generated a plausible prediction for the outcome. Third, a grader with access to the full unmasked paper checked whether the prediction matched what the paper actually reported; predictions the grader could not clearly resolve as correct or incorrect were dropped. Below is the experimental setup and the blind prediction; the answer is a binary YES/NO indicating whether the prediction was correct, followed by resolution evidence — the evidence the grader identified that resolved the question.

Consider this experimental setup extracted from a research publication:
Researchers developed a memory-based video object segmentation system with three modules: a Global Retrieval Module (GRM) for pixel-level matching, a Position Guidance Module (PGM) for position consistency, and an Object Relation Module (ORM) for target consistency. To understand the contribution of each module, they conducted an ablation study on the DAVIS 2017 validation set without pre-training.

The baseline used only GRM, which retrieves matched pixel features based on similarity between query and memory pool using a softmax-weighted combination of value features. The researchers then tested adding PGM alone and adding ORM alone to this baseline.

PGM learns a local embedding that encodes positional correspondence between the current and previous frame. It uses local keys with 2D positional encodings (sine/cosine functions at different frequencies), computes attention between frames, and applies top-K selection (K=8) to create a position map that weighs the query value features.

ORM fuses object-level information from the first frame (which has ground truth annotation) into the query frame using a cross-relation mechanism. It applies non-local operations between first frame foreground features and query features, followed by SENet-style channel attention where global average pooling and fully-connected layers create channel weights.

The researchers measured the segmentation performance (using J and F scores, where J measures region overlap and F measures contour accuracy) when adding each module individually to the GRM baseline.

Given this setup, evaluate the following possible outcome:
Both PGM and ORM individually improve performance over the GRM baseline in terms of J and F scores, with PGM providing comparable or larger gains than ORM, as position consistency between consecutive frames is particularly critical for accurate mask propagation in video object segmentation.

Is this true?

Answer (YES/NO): YES